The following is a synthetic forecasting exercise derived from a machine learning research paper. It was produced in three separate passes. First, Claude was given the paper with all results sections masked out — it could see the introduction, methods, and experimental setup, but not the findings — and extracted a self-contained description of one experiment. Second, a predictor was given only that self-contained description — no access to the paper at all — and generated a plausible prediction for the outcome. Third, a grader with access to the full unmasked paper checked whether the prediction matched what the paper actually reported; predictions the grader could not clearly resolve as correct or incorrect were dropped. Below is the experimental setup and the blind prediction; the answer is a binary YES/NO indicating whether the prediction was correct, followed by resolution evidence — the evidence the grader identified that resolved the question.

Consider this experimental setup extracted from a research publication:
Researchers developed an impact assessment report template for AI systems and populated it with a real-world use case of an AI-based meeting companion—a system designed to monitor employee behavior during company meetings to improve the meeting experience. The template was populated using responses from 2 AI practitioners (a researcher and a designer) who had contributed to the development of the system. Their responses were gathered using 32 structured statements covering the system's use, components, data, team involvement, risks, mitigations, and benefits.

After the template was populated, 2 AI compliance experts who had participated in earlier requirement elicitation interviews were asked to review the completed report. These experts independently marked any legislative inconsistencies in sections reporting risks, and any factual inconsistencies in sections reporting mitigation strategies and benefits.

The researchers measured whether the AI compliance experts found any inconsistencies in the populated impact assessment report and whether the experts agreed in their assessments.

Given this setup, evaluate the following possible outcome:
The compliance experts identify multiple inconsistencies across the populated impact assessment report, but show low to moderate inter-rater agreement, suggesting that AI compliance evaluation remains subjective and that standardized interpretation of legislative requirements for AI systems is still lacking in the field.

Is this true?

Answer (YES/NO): NO